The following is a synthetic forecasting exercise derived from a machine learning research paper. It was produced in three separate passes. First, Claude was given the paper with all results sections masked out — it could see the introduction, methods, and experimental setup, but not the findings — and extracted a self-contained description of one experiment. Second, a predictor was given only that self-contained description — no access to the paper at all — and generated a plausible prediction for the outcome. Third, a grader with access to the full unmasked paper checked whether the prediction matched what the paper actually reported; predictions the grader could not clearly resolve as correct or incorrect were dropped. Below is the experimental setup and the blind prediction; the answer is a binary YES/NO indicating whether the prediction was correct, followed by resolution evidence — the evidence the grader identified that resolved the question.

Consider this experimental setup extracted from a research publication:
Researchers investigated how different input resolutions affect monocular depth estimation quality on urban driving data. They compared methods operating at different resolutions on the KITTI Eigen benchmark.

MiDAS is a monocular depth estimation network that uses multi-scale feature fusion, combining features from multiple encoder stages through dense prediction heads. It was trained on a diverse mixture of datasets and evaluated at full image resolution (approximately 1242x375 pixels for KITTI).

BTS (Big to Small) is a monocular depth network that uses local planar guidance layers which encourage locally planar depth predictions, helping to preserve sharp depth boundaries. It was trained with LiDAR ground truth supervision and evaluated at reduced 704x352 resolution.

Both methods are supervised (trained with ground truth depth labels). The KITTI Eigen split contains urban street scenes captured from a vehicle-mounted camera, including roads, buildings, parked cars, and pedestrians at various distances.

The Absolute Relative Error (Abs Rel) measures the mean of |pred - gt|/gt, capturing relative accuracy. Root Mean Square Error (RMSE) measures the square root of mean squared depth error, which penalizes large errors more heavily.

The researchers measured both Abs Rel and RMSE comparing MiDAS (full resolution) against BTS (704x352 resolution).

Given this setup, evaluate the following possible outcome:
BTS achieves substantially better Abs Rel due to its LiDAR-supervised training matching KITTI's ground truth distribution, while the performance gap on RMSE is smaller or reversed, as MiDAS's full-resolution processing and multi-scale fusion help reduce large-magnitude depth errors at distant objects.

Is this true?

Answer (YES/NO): NO